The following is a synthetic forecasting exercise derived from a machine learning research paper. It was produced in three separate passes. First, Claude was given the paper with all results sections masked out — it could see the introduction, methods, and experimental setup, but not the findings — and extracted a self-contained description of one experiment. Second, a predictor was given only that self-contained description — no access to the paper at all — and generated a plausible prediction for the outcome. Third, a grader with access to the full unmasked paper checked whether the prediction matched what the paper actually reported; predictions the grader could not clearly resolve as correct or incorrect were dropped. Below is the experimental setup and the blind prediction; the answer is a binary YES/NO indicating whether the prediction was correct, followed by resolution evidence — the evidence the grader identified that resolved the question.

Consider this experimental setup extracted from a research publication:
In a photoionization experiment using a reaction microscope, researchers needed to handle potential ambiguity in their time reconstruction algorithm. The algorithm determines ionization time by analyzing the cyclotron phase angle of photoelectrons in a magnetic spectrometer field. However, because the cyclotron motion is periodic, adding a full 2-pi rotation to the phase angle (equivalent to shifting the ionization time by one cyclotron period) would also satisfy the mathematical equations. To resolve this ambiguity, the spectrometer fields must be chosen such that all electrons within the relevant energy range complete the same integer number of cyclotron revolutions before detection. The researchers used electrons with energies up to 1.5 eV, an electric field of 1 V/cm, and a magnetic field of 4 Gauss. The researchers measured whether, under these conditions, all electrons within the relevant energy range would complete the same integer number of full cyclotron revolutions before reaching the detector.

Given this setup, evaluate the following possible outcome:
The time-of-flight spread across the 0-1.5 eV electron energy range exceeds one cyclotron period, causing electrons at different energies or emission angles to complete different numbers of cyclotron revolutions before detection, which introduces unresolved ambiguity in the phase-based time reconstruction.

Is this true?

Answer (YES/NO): NO